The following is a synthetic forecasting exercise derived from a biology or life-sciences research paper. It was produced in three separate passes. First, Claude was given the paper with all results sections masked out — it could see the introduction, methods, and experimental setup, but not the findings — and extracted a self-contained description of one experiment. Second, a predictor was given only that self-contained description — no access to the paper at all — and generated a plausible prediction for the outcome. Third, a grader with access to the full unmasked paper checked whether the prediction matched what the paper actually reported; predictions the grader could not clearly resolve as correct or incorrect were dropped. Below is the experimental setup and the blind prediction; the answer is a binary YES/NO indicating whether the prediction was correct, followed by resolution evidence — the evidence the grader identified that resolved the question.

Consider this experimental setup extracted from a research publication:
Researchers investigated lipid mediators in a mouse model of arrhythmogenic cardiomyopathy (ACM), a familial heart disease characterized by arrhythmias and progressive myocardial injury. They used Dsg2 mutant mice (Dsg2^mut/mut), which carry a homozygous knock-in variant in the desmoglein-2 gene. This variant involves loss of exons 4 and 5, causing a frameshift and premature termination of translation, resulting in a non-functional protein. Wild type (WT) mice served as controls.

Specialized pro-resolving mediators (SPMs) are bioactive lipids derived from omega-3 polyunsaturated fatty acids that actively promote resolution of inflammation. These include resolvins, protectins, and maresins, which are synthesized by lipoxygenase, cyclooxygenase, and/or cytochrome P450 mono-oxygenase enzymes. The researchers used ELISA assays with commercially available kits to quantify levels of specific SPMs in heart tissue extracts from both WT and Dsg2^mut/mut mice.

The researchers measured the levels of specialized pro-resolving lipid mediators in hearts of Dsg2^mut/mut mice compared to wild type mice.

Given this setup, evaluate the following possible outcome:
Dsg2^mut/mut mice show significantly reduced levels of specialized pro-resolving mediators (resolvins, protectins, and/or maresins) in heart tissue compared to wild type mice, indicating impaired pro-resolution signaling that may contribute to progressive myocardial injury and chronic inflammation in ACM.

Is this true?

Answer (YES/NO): YES